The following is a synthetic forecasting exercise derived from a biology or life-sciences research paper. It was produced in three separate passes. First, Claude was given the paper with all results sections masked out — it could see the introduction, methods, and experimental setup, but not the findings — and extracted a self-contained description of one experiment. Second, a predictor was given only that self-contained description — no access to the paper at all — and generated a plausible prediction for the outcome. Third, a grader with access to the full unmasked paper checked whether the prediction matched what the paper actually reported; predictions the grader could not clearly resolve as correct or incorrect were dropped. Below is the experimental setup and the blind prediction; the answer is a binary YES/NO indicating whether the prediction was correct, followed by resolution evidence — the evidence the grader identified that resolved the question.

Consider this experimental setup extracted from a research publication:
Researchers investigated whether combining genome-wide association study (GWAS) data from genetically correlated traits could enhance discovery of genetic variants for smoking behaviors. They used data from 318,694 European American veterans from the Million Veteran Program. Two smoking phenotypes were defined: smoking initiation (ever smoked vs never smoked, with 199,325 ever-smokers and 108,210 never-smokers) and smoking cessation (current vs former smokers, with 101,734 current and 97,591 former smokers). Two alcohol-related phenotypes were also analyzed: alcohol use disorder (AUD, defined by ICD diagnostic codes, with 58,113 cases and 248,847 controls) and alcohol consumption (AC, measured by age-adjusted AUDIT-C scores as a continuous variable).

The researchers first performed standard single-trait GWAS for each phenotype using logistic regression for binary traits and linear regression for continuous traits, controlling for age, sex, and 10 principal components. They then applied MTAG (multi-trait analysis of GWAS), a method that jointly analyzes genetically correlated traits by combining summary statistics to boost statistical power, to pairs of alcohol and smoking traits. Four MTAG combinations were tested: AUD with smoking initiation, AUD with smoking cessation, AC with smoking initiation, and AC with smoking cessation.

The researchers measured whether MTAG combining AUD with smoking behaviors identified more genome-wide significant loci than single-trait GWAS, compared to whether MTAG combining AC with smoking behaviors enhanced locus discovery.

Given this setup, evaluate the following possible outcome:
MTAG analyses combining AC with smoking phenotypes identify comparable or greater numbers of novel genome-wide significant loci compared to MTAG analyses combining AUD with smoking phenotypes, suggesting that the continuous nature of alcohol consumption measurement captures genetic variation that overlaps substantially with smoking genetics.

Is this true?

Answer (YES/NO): NO